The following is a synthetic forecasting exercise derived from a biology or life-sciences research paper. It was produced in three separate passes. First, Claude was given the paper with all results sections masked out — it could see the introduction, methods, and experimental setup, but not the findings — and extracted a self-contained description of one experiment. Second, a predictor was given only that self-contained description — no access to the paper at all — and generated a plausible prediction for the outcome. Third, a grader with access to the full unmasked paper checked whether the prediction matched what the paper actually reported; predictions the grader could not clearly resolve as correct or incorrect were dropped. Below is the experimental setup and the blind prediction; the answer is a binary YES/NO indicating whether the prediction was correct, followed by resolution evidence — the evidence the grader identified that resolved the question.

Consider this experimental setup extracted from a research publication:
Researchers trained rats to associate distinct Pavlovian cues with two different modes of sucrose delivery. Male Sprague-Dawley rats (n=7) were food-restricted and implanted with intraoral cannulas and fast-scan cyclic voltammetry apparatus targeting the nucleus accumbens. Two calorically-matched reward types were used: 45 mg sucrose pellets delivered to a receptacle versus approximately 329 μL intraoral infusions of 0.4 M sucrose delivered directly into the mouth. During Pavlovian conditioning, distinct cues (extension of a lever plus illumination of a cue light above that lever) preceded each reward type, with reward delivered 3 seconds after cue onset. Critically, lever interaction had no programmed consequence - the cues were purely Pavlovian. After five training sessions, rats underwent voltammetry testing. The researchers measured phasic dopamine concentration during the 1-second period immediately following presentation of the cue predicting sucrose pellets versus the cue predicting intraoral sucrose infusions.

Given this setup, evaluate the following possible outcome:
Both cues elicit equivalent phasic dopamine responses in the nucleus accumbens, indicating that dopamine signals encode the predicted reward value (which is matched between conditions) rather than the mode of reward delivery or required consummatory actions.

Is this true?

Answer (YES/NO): NO